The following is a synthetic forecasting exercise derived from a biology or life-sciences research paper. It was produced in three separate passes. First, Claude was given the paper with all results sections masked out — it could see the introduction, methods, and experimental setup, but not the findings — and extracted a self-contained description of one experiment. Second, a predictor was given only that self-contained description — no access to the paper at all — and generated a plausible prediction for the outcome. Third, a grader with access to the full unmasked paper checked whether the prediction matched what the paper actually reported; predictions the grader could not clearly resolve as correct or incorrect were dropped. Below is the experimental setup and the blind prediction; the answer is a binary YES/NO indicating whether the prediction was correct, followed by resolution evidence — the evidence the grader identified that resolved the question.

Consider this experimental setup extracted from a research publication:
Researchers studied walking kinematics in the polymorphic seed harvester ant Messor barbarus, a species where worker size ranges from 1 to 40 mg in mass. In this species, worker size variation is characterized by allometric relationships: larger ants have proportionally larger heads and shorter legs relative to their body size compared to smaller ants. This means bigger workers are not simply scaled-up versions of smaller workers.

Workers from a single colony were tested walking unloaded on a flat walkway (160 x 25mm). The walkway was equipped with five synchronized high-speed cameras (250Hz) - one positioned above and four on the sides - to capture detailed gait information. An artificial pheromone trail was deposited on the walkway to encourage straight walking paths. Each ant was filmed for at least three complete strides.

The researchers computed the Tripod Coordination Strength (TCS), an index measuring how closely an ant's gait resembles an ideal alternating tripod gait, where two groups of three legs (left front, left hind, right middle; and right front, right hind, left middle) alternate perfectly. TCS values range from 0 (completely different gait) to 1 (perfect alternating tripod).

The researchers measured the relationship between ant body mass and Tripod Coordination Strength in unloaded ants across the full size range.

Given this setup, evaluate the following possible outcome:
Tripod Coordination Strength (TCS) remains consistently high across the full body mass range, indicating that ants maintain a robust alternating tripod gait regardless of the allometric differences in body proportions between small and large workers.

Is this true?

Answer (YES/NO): NO